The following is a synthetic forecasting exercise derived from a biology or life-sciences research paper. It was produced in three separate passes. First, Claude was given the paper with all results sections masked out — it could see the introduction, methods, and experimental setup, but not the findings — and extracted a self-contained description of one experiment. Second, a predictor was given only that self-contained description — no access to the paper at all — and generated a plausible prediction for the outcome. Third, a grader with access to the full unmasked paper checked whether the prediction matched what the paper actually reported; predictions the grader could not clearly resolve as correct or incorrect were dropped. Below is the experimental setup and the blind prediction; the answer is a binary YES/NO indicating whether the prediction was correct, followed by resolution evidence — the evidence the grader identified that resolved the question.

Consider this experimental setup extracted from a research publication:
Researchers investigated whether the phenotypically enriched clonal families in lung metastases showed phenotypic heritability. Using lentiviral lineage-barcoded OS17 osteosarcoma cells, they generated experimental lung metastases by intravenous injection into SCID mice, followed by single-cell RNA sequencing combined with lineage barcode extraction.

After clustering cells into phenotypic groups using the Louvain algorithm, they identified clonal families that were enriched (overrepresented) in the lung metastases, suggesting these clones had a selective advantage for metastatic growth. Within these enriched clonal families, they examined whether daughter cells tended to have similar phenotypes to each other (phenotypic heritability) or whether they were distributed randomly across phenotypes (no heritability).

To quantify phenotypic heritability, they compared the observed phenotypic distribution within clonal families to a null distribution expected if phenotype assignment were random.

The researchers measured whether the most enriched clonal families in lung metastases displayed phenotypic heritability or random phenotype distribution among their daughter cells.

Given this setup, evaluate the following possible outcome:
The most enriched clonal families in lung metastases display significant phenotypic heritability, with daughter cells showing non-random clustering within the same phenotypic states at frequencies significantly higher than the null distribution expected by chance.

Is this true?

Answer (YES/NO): YES